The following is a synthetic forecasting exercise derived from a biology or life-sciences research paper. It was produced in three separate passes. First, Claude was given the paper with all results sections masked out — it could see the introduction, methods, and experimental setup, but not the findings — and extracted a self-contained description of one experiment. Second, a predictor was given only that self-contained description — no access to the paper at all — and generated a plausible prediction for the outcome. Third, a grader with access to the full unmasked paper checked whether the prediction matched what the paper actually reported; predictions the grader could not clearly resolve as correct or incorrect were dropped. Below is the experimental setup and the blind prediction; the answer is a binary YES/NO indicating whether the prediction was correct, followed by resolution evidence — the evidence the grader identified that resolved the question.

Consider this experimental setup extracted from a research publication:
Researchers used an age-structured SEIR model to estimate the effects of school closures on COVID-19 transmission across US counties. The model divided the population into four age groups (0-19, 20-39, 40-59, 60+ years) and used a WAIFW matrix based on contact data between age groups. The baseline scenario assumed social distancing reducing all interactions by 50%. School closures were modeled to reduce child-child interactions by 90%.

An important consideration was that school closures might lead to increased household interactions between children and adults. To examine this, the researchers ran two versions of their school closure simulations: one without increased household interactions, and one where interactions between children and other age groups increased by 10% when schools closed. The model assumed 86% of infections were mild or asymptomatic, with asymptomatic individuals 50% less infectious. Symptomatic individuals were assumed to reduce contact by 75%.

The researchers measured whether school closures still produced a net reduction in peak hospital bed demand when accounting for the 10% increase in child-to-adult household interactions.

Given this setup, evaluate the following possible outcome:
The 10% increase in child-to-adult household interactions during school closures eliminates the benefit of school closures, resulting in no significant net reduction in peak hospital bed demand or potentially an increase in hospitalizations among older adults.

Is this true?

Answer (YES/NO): NO